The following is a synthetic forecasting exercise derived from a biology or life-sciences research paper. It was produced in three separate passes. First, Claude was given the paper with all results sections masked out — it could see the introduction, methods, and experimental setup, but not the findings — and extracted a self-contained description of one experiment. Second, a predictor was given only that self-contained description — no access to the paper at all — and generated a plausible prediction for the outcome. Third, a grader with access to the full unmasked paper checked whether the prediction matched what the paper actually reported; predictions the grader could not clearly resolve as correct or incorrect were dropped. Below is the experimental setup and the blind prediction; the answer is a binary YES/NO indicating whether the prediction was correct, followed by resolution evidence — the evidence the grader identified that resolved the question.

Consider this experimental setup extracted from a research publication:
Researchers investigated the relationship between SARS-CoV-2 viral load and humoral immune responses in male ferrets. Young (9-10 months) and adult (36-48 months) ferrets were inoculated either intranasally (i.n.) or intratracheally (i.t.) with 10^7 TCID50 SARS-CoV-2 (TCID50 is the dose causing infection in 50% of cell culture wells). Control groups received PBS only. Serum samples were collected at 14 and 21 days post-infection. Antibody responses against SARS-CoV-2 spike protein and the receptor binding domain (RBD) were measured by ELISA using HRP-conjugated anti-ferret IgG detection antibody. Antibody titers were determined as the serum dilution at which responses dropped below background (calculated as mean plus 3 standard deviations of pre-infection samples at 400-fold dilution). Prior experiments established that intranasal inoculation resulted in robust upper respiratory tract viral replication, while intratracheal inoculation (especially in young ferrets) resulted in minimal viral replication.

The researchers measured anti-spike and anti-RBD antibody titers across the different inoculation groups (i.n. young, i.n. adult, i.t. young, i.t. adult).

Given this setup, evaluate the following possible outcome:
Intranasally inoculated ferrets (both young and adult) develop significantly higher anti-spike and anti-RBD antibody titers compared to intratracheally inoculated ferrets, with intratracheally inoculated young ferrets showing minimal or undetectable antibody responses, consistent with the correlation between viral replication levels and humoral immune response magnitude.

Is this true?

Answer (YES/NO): YES